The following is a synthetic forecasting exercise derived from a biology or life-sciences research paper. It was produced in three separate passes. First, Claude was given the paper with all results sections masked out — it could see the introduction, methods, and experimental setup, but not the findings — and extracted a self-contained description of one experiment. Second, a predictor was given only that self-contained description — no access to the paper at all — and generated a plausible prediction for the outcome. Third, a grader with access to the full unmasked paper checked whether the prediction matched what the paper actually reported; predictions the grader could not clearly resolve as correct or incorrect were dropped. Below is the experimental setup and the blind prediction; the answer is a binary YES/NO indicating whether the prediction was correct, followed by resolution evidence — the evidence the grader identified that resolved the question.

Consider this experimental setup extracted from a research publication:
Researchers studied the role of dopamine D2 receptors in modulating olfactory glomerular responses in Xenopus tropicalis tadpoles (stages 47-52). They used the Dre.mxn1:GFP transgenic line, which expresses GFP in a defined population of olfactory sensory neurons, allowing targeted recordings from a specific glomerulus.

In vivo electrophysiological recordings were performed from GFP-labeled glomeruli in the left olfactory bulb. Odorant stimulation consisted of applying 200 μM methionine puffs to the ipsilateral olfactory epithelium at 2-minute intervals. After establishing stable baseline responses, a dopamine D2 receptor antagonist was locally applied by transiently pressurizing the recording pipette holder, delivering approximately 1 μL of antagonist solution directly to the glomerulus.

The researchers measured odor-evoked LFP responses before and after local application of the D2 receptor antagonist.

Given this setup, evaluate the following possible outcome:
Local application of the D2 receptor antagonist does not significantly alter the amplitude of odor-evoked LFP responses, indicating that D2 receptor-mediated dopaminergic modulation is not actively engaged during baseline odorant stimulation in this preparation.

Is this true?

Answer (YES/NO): NO